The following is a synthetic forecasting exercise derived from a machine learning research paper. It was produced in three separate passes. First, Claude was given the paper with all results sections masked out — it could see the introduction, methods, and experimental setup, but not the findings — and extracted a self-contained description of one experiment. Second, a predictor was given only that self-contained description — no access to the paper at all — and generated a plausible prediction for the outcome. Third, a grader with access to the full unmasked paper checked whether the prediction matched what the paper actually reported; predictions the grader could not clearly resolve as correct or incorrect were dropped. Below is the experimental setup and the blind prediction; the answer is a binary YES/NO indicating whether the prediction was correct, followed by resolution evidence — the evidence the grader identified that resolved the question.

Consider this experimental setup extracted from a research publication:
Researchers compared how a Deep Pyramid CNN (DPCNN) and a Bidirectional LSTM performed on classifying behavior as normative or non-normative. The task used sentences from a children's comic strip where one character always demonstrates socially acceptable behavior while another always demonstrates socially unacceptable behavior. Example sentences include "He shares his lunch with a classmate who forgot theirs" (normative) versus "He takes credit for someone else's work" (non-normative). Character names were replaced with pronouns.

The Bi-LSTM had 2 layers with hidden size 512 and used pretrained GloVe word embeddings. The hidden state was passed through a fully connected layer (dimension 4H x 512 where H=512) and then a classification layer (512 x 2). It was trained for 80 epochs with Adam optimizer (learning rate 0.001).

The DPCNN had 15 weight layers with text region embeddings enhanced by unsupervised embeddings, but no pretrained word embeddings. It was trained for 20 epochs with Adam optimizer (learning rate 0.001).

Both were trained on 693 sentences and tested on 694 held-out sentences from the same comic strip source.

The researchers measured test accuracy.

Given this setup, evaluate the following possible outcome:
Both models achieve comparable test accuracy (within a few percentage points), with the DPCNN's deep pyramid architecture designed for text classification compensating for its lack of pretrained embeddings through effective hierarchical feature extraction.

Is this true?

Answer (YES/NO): NO